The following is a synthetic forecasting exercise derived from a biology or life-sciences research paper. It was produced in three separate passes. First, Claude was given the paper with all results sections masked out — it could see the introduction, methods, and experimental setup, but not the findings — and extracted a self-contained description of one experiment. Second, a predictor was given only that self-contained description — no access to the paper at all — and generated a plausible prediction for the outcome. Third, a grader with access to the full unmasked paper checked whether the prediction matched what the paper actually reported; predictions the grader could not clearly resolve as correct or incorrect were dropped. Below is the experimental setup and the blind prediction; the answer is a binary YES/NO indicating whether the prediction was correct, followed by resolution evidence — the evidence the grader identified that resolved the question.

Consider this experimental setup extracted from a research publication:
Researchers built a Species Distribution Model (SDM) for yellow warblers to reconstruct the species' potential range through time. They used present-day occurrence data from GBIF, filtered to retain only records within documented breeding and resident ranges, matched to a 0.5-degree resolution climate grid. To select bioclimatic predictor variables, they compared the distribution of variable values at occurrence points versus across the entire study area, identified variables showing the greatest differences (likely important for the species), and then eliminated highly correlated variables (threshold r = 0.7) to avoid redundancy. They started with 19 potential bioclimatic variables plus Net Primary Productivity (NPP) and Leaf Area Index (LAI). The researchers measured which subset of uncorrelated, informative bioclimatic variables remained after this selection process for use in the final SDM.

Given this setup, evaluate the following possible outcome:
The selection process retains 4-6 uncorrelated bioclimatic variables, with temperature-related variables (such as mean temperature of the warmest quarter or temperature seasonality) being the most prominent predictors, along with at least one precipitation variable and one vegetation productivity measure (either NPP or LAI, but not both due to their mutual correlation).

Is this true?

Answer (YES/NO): NO